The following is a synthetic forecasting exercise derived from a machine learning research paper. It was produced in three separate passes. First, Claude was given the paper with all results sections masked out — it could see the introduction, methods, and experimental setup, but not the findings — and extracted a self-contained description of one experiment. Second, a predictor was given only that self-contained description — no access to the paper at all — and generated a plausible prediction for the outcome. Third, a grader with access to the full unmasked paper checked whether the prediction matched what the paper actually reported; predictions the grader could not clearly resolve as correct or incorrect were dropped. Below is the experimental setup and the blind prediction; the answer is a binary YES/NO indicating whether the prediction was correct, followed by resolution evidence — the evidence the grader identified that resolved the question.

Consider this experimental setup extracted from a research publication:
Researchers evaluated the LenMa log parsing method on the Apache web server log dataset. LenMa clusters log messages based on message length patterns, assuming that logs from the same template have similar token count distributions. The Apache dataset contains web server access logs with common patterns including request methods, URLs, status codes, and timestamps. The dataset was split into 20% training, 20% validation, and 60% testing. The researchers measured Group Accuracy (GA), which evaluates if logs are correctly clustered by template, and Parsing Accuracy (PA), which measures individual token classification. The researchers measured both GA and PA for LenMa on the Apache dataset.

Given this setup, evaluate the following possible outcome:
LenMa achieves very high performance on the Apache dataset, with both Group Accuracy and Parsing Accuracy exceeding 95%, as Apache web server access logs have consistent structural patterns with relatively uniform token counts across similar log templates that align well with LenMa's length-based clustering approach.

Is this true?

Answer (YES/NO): NO